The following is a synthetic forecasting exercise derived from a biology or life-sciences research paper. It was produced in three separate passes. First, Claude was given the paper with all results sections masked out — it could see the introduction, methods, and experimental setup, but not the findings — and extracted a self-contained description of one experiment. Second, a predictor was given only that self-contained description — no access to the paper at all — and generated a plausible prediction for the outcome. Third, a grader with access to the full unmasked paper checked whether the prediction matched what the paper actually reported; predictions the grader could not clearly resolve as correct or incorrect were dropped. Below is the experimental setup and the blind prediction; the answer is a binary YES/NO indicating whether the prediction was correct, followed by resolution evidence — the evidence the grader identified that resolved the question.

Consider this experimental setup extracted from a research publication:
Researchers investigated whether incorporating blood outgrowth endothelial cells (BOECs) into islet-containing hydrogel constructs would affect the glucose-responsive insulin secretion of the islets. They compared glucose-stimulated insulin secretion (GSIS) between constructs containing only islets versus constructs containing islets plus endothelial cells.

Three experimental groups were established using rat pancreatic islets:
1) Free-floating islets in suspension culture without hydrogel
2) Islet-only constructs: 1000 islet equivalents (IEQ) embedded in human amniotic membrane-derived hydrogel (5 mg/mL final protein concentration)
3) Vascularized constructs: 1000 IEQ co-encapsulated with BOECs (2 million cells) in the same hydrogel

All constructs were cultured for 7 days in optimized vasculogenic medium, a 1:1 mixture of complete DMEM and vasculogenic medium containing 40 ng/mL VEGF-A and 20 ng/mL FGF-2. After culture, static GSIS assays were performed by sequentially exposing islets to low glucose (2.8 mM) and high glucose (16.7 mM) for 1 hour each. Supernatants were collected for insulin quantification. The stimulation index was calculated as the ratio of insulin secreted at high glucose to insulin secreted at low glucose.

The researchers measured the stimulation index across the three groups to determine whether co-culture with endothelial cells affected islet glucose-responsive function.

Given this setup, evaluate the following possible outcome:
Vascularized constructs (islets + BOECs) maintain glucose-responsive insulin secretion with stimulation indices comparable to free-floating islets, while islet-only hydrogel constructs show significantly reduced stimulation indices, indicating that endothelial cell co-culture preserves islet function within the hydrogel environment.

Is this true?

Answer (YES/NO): NO